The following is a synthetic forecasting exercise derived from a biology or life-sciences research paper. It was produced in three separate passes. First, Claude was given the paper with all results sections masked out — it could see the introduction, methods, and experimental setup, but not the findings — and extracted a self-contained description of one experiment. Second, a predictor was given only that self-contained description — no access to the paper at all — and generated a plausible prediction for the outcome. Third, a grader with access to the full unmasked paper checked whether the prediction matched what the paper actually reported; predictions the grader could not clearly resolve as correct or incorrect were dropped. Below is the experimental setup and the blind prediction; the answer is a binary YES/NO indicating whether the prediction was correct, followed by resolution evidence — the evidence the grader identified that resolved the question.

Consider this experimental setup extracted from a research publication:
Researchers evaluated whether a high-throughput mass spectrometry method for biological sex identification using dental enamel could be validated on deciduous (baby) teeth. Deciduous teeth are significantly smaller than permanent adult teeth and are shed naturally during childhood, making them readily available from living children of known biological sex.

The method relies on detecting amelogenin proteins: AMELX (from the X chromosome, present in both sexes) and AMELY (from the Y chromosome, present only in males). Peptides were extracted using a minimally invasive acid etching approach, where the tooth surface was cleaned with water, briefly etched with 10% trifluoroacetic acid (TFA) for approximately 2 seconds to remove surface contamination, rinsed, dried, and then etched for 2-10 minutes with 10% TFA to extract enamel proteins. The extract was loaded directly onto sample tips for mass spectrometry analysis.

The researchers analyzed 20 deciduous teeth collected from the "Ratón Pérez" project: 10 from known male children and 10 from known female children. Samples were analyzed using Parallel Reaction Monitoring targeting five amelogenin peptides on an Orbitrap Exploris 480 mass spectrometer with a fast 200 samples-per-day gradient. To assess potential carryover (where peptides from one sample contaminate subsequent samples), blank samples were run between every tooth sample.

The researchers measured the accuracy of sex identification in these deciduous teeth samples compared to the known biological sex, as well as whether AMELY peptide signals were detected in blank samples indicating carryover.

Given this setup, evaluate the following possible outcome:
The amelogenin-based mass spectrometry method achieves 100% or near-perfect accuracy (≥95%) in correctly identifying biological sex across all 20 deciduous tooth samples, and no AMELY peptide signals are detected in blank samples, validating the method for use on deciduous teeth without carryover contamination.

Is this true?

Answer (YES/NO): YES